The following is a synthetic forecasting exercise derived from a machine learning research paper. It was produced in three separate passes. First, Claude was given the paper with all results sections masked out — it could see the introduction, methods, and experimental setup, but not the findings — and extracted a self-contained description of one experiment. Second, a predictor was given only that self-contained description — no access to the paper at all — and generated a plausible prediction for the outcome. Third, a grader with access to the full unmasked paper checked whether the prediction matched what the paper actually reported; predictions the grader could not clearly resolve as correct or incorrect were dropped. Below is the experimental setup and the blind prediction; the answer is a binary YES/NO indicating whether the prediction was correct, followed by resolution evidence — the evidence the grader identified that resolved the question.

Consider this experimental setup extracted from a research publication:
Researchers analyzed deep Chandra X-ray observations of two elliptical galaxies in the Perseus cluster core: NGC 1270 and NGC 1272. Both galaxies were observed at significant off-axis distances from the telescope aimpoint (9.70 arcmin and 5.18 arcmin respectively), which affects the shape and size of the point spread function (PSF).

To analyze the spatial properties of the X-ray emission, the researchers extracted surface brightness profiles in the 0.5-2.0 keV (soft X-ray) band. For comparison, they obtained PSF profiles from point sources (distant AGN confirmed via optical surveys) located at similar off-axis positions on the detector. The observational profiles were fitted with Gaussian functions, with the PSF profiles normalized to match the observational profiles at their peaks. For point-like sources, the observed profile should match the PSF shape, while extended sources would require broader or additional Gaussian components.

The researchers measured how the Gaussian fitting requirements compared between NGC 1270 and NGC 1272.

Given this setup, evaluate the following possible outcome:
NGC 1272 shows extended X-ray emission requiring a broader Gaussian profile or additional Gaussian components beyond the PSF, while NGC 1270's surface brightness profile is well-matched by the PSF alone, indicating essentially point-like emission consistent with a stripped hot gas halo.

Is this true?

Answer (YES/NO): NO